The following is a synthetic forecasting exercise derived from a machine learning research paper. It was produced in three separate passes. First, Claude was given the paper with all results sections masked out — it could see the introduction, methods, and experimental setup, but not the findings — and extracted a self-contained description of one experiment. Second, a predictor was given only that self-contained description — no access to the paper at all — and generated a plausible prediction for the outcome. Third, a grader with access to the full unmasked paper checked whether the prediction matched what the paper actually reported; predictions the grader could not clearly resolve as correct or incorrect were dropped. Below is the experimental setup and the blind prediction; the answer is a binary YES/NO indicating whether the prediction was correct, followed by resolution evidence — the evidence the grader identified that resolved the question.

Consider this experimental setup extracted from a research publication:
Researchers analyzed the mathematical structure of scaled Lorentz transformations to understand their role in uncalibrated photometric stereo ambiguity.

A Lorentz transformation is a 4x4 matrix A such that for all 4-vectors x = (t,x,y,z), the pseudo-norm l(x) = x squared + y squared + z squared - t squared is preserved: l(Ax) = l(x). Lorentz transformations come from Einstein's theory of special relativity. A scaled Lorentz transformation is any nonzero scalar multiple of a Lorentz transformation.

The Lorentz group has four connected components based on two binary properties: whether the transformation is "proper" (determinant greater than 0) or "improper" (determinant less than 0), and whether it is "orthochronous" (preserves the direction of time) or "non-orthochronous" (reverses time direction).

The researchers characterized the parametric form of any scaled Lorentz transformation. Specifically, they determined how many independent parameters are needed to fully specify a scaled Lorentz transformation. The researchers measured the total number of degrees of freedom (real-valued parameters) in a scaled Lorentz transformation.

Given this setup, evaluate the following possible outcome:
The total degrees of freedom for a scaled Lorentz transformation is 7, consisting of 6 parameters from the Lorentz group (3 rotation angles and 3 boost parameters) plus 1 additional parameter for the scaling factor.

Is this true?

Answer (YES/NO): YES